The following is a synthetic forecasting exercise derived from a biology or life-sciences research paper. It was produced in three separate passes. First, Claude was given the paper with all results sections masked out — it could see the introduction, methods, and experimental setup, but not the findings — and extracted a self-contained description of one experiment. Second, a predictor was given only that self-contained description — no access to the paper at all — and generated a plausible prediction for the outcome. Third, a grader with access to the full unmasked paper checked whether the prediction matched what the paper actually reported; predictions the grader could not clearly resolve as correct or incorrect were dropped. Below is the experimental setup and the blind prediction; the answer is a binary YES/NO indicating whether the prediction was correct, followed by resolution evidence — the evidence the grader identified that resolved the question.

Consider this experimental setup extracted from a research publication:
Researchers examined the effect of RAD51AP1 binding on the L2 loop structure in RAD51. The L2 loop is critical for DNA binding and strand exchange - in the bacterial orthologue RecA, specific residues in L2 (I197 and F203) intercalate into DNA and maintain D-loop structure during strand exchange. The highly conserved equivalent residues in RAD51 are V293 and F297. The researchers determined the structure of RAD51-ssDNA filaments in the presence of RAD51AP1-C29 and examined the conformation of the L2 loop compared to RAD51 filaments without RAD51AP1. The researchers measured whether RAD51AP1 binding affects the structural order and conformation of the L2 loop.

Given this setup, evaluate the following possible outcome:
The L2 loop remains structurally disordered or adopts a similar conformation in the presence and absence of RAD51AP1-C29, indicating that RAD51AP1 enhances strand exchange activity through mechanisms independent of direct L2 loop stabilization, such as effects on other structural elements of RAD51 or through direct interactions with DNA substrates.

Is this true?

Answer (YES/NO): NO